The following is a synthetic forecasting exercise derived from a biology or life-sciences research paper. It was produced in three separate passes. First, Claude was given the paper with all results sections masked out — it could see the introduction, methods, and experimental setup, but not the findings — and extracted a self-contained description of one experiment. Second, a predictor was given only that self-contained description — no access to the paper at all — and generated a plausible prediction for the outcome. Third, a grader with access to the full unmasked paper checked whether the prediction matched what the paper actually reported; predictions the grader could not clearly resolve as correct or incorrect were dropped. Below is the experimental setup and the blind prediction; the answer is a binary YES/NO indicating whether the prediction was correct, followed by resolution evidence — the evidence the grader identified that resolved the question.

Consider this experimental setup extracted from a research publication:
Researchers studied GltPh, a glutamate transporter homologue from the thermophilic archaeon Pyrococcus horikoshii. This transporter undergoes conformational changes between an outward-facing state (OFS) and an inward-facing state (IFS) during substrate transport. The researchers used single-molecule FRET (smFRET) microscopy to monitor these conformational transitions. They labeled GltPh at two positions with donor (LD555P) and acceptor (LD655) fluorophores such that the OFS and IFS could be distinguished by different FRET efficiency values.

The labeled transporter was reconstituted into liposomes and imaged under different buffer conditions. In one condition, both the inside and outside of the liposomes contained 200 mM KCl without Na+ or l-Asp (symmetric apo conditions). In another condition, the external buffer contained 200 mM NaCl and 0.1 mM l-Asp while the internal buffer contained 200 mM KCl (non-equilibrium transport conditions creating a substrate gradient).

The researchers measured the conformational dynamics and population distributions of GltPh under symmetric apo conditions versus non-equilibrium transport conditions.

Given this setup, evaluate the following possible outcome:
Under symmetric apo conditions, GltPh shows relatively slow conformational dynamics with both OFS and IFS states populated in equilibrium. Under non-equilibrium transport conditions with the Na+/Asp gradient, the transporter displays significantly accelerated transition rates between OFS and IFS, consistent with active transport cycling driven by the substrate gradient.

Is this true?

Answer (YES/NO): NO